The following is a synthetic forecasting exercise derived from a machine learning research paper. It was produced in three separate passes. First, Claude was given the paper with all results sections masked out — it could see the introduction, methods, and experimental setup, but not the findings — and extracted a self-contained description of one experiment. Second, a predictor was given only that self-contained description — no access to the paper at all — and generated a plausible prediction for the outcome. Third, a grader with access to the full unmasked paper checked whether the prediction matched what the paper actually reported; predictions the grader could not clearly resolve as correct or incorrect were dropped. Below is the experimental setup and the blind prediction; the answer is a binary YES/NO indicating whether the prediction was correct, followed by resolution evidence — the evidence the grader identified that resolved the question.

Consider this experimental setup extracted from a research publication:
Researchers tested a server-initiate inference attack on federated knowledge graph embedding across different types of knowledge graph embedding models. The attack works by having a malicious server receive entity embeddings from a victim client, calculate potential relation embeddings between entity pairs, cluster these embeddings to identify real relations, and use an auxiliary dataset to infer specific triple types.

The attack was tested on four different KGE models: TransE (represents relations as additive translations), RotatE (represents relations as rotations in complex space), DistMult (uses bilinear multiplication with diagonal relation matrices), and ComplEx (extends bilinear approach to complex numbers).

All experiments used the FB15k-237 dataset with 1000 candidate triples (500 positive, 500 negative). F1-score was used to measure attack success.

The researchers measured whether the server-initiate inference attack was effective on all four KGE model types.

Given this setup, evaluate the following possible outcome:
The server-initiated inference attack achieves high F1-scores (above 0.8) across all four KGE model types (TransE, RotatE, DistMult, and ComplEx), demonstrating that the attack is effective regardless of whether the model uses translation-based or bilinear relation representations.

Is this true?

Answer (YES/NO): NO